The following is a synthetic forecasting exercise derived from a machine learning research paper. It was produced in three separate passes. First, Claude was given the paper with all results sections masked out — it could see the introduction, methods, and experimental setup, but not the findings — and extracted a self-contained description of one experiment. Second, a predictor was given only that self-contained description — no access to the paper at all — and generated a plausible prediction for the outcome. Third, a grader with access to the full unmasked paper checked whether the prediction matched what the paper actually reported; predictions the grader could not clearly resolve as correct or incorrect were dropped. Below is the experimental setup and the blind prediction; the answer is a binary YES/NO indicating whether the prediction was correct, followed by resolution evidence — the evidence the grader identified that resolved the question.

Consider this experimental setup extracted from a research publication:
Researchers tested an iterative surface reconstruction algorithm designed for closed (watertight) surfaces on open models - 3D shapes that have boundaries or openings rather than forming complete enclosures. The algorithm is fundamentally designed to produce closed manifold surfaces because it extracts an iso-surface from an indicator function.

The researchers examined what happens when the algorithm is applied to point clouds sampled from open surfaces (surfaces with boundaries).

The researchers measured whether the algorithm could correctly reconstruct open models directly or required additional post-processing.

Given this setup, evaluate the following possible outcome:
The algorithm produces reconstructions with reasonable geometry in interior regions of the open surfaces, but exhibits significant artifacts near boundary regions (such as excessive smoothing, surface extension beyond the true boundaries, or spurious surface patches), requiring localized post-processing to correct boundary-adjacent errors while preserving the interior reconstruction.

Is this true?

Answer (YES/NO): NO